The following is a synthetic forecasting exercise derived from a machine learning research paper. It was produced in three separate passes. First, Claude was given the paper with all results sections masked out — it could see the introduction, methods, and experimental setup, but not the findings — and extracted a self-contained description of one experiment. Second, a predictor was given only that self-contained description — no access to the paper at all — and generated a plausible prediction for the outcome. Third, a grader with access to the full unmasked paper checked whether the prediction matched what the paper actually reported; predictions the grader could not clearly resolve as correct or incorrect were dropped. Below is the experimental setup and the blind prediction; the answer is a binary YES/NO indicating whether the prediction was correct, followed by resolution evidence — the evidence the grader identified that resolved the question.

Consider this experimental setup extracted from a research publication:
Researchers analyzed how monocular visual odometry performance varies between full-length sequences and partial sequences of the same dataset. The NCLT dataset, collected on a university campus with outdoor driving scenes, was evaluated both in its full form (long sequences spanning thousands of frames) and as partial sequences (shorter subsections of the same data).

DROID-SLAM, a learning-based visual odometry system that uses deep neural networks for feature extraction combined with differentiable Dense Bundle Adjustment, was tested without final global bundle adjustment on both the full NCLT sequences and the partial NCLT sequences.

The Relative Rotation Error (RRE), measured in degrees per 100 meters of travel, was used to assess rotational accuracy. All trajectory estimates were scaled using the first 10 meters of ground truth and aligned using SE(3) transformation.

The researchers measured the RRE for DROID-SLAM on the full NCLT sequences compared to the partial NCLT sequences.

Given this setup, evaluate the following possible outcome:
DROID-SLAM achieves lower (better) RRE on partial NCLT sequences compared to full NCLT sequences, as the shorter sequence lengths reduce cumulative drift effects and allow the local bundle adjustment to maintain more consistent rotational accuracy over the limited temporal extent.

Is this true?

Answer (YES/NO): NO